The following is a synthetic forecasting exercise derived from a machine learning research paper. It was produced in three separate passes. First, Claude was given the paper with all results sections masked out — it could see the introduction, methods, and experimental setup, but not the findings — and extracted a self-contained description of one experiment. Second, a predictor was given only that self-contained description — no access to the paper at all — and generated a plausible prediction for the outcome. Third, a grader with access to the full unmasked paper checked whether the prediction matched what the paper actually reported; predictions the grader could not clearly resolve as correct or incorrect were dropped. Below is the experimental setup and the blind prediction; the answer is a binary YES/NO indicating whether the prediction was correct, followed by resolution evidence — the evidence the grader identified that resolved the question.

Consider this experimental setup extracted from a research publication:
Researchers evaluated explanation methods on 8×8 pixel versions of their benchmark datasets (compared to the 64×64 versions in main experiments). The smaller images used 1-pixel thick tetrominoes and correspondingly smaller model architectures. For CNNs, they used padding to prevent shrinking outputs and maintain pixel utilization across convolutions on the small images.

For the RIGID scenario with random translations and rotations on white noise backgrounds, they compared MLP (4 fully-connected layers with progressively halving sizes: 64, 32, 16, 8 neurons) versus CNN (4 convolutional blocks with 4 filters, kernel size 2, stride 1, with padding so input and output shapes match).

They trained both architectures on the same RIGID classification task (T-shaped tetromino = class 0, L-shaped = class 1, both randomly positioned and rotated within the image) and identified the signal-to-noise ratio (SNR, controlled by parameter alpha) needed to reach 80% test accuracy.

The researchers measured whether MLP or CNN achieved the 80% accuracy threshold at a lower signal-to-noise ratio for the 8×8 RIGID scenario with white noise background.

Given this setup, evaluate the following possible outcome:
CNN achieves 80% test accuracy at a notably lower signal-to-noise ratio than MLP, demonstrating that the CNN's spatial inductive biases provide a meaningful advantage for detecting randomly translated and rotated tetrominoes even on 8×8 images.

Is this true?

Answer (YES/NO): NO